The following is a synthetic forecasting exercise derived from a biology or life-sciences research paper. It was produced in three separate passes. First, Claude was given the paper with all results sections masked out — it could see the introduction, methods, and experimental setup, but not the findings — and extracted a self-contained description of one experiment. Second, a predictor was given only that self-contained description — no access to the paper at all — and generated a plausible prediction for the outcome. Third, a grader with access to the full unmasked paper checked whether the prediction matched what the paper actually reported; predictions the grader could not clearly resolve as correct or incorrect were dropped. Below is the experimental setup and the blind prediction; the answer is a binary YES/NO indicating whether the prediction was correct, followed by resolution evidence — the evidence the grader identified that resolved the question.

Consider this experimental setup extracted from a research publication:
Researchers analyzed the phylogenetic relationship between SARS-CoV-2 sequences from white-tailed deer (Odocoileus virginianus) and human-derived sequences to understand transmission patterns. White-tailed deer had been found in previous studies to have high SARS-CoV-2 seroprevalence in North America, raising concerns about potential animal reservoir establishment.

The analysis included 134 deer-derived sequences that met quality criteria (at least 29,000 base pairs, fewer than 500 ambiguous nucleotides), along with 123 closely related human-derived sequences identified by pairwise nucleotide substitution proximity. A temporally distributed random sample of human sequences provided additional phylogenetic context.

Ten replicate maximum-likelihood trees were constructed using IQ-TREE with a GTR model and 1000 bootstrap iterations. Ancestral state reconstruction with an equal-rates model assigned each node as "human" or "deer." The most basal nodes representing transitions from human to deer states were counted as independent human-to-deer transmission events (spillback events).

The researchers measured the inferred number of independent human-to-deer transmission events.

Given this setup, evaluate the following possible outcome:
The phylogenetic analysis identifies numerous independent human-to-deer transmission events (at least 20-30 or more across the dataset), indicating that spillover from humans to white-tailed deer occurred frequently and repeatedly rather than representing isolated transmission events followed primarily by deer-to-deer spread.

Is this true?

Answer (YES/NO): NO